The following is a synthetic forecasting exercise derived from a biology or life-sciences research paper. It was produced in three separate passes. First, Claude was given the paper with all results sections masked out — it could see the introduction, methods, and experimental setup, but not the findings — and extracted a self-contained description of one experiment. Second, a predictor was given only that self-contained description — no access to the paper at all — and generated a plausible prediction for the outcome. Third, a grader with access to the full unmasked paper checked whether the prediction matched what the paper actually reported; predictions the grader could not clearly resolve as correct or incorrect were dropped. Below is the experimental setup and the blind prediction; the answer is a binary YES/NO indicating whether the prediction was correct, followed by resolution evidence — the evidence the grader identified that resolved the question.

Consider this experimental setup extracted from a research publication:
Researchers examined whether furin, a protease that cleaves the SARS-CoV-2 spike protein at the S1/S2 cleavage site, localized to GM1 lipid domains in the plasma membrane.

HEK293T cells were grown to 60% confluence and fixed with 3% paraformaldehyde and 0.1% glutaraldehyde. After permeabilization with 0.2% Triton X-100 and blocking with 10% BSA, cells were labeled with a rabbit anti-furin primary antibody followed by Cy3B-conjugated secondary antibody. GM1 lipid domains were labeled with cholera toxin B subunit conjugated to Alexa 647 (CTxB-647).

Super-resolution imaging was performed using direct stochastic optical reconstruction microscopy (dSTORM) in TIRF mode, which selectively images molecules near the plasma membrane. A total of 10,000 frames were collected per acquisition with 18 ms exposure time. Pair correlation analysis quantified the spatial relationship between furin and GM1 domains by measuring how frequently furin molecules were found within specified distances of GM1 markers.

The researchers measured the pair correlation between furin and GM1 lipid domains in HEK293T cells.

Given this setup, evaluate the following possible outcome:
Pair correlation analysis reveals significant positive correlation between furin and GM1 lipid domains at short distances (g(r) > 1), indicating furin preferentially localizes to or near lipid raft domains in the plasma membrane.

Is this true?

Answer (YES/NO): YES